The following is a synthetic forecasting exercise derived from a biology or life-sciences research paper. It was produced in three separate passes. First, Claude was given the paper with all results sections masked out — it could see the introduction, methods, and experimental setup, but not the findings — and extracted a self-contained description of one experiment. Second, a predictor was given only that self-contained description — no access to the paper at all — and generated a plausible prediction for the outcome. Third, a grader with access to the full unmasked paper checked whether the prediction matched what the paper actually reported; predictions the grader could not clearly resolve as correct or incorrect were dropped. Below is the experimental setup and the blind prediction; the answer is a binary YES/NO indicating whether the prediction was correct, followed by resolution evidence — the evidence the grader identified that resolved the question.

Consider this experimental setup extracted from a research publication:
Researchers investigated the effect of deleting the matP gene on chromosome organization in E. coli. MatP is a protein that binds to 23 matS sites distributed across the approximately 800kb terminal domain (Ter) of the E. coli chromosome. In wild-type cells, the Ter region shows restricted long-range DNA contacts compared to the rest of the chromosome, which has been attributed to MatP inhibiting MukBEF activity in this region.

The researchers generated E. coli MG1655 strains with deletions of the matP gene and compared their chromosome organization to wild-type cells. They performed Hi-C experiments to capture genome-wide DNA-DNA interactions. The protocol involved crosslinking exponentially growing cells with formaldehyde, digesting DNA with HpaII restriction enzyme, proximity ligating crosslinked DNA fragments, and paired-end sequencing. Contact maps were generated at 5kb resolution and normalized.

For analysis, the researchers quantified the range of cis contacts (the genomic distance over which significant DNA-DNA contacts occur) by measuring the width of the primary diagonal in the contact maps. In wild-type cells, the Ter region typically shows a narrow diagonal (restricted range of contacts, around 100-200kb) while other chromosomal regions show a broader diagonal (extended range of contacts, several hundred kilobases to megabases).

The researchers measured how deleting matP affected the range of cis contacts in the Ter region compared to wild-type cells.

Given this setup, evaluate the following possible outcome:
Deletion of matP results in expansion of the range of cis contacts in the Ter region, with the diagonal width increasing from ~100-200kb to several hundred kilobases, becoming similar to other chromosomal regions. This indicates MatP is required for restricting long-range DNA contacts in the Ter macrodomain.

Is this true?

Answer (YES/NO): YES